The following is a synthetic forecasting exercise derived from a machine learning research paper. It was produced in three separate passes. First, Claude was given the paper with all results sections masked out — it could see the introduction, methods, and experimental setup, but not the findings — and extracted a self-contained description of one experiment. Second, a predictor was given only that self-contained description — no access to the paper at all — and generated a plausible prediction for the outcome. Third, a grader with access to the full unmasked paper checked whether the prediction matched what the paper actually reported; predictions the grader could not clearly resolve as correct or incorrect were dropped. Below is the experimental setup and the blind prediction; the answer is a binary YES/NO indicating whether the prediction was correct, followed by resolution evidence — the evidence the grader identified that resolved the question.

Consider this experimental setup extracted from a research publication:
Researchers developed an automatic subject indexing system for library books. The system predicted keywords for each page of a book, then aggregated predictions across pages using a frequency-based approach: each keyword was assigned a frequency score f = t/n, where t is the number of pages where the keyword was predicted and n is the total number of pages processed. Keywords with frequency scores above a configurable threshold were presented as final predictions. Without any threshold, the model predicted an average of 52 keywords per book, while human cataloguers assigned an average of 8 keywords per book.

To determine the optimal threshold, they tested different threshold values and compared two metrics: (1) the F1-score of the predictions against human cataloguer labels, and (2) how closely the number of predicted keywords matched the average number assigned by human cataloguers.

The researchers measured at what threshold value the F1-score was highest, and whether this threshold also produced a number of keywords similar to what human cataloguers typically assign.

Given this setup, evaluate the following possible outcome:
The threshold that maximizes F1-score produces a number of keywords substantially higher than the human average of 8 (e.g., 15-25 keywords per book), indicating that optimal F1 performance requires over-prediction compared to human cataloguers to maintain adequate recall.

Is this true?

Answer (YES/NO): NO